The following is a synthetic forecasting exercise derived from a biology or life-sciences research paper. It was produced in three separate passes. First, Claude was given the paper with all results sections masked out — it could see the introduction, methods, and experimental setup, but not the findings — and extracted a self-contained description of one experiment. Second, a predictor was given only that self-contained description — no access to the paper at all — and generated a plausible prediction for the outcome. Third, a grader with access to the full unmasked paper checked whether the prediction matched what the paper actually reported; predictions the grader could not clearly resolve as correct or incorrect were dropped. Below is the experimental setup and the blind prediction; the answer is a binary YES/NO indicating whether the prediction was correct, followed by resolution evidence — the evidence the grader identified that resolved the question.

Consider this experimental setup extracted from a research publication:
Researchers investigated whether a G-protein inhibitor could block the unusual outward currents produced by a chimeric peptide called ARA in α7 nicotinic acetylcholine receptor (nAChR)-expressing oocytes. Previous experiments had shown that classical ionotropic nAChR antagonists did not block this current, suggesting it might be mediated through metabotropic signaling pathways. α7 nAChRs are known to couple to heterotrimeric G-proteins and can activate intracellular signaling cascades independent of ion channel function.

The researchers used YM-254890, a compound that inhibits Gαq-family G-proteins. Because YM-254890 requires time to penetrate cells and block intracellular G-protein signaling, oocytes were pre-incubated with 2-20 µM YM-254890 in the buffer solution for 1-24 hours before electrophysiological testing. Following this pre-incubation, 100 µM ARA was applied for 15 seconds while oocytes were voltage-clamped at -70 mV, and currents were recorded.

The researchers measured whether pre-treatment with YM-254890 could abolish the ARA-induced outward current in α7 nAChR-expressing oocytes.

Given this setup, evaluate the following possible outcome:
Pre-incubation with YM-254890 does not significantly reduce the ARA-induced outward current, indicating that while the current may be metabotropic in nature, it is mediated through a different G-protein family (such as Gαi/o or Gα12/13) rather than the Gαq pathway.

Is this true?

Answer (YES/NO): YES